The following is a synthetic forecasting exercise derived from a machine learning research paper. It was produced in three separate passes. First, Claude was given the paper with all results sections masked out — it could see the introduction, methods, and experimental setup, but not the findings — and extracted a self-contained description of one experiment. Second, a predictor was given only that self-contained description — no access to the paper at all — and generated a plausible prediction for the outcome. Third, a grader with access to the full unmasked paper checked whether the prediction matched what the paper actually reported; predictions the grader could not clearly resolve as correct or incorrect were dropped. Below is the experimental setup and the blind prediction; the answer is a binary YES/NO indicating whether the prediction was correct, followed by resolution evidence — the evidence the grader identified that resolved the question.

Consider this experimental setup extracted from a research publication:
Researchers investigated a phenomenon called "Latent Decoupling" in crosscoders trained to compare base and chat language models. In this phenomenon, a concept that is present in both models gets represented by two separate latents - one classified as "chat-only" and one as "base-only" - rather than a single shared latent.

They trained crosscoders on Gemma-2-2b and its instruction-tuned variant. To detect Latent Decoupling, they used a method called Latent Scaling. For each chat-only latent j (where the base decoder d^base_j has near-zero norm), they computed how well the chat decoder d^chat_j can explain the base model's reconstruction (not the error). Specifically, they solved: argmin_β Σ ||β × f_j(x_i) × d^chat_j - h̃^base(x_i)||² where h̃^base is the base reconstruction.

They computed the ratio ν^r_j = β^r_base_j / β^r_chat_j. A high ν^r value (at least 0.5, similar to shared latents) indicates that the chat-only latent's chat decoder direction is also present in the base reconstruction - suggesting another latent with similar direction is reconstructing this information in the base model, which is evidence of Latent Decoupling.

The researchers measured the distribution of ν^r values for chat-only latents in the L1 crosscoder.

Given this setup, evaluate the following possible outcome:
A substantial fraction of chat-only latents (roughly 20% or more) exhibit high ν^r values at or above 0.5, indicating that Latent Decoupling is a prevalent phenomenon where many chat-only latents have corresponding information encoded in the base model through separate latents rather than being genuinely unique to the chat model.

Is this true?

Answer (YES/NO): NO